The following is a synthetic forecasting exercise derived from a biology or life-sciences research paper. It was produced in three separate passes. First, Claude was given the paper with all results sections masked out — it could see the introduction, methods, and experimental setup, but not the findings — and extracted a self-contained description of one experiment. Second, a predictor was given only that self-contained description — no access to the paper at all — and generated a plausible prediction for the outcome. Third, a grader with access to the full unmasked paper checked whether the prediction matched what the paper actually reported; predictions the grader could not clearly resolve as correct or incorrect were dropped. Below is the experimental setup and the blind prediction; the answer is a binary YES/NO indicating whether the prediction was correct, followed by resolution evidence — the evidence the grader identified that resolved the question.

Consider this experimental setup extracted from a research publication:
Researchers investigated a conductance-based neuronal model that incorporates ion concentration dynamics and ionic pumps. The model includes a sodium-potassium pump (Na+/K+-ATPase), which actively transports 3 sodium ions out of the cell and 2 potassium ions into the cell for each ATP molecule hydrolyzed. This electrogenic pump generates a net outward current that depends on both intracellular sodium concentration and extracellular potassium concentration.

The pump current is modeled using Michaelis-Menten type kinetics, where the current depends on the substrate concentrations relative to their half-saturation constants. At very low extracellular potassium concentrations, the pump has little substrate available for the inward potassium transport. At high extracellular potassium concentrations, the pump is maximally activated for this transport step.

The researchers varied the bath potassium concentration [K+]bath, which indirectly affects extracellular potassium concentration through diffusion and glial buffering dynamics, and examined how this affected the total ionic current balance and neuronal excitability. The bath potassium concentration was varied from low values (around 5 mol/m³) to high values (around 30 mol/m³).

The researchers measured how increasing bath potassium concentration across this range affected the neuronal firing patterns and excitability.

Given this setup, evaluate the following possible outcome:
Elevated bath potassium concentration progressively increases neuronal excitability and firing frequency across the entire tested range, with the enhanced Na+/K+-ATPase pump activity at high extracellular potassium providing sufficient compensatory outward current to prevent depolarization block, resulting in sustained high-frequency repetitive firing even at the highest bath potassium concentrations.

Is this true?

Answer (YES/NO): NO